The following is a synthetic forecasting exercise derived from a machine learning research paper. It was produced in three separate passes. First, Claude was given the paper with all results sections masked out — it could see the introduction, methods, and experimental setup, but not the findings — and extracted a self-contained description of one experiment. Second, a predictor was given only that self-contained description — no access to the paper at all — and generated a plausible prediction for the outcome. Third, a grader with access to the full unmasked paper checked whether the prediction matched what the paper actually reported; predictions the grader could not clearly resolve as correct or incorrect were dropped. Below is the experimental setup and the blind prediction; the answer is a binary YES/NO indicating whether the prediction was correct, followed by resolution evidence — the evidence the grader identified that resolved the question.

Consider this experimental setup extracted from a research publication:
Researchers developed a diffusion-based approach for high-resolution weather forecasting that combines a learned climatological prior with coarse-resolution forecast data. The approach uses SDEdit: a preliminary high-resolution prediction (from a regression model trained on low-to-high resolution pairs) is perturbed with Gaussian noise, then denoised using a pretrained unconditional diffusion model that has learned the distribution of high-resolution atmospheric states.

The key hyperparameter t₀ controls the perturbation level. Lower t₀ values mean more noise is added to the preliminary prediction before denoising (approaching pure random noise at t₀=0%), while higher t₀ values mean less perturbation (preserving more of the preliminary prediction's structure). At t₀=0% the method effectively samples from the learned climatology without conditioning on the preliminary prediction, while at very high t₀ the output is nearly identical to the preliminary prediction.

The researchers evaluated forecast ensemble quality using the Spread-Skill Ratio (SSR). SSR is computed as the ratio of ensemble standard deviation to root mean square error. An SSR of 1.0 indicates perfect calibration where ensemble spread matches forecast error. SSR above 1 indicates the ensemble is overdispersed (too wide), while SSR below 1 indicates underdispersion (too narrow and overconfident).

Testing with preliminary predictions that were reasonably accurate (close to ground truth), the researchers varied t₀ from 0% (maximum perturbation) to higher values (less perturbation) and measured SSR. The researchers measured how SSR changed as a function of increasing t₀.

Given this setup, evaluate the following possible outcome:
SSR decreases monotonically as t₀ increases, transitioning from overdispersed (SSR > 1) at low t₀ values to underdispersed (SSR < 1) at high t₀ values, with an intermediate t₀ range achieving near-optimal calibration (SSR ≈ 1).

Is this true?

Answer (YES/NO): YES